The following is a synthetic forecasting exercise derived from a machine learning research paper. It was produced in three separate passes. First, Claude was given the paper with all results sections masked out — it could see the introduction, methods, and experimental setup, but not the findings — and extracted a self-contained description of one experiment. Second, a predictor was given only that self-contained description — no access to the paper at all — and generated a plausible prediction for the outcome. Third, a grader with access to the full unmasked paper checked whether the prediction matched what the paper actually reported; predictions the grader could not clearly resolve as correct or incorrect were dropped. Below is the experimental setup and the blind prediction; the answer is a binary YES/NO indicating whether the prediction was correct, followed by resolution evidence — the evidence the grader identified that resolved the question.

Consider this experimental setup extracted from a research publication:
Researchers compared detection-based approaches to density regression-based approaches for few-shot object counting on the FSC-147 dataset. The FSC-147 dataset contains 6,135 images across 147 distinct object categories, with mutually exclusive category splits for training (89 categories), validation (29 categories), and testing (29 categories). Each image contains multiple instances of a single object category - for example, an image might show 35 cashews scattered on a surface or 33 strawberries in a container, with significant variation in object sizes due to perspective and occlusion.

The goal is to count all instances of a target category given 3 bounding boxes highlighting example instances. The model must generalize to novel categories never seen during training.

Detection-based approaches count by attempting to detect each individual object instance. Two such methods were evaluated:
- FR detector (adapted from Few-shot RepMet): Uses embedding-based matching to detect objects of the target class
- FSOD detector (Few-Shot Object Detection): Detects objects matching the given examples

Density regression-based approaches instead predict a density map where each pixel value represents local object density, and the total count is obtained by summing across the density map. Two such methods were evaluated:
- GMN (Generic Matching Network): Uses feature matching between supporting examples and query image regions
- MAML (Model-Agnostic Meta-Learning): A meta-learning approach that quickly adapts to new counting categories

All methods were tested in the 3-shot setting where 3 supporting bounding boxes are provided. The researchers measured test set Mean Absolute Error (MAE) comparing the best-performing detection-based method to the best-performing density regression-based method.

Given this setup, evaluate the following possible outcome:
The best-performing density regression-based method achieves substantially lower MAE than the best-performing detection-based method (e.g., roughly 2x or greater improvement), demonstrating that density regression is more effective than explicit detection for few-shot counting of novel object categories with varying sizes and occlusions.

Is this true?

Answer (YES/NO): NO